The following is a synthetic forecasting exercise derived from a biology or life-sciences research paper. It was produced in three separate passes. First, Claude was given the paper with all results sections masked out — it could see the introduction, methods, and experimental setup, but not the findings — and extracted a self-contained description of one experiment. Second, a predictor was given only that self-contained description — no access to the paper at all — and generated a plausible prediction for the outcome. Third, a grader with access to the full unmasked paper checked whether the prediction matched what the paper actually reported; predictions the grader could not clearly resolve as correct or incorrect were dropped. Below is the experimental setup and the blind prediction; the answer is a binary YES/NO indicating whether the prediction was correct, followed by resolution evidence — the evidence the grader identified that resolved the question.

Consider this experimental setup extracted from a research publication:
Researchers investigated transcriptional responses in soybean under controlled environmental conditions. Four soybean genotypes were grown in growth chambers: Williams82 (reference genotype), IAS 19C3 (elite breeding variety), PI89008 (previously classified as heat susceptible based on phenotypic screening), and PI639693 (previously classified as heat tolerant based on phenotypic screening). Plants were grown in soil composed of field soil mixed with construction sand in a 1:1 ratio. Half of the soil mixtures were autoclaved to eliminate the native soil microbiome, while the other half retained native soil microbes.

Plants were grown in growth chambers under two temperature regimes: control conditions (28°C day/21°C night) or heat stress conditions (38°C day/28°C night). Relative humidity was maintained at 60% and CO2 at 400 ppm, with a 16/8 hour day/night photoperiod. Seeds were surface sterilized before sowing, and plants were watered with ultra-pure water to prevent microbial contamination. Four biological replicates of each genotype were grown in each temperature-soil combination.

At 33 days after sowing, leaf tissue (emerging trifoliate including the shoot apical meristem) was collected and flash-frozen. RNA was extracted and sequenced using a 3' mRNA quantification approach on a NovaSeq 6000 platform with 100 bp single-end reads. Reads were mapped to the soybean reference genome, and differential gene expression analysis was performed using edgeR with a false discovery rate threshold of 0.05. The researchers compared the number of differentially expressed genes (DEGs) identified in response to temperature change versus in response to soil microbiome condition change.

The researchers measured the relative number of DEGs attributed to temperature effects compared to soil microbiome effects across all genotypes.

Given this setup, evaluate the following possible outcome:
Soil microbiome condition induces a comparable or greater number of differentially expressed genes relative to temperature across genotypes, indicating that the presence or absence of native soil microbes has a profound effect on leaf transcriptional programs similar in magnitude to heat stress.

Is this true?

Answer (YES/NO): NO